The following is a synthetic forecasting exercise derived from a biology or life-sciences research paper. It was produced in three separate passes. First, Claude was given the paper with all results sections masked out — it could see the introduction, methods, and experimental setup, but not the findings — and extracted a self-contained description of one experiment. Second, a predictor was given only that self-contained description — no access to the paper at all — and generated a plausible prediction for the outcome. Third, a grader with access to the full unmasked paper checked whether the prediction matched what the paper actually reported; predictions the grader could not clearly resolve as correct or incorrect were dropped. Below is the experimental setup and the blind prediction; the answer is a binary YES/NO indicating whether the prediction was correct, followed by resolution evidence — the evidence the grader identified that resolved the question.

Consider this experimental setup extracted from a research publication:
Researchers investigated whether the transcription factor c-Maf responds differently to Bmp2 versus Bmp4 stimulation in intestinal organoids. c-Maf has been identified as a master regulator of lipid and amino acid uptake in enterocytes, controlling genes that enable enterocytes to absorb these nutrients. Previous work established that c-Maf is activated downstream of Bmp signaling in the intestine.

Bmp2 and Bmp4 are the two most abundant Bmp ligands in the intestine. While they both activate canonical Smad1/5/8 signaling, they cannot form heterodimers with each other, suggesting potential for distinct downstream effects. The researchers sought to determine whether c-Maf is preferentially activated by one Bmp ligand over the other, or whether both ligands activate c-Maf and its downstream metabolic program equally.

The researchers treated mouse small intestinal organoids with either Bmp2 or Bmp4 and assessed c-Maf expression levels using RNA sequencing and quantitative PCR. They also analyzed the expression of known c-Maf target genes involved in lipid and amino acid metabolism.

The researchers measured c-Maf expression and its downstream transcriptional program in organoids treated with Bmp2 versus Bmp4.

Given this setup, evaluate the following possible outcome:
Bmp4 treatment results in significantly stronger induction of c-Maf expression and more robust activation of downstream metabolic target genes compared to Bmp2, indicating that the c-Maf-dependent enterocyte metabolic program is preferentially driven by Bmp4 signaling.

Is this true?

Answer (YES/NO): YES